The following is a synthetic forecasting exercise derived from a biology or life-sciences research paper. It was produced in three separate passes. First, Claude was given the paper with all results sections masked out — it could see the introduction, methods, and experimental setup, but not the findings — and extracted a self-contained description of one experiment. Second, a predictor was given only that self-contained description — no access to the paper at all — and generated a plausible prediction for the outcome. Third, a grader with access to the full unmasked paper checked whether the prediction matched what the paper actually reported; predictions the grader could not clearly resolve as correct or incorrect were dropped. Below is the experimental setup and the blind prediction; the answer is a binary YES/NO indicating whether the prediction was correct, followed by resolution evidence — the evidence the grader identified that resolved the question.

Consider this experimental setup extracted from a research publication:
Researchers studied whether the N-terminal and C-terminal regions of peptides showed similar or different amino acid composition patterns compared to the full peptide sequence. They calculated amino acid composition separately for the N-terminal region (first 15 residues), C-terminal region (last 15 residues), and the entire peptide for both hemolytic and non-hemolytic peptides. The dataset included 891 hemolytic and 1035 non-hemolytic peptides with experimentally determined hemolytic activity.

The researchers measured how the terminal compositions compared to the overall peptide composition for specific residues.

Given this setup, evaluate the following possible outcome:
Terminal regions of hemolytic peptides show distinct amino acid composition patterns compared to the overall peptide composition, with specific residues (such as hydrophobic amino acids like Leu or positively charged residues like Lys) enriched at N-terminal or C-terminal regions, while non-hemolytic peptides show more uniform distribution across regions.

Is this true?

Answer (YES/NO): NO